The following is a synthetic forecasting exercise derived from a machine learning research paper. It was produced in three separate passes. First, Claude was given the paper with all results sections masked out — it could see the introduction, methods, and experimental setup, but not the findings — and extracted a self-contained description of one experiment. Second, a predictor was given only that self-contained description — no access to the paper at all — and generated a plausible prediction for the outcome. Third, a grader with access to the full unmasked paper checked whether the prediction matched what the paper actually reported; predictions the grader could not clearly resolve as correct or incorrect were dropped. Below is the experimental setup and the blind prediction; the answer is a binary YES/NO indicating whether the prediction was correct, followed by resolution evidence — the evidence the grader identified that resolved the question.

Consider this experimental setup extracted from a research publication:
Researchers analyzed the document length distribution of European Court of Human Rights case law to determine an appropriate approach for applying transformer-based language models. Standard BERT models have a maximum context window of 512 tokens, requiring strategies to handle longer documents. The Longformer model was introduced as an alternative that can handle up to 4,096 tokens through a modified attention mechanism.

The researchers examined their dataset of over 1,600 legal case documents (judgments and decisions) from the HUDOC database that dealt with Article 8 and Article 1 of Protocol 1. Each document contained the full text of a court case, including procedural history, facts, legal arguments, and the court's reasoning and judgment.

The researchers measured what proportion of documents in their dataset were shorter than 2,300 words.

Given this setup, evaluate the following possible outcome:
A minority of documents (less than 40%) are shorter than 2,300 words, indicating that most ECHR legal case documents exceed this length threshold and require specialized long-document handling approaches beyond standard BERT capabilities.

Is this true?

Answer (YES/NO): NO